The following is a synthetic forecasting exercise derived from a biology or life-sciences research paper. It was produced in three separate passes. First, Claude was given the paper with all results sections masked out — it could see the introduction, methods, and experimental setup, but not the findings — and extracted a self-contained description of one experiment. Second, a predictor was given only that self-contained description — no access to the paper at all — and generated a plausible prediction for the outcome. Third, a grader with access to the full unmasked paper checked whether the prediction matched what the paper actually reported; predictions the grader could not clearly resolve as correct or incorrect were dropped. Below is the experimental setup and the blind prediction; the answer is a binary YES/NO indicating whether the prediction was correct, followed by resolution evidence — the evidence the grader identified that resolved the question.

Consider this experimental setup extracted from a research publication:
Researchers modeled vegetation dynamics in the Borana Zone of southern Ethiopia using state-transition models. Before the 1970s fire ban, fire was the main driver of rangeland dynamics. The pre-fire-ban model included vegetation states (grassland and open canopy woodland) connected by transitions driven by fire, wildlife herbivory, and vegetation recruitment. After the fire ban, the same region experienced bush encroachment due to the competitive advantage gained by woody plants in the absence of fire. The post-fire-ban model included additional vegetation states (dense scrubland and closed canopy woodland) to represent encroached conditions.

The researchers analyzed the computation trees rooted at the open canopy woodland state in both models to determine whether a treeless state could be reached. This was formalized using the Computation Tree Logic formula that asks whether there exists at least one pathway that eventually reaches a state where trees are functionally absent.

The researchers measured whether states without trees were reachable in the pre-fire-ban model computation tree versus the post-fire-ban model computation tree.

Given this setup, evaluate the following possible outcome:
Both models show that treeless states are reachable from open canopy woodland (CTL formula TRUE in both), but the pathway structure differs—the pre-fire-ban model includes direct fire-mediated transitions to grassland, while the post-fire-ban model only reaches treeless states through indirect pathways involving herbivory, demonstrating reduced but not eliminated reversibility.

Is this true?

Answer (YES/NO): NO